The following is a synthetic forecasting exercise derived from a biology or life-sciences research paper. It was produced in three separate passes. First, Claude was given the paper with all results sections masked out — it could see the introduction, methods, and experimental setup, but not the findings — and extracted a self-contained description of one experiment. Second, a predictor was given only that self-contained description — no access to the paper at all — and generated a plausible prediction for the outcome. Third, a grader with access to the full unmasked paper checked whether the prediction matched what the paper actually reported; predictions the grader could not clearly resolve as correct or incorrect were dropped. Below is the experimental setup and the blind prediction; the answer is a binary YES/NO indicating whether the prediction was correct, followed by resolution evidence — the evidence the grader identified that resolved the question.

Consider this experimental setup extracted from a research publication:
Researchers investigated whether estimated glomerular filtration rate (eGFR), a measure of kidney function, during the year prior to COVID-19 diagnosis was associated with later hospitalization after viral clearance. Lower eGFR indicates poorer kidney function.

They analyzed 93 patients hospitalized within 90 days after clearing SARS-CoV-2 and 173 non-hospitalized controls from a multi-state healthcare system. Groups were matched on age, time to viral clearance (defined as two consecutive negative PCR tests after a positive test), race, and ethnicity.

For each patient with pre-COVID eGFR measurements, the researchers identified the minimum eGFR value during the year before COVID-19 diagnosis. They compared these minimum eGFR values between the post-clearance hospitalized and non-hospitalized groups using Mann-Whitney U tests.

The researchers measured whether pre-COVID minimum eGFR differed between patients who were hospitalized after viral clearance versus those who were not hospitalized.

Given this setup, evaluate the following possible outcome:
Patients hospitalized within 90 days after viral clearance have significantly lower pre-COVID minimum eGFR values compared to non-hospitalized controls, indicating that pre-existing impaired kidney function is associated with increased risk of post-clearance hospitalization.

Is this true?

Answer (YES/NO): NO